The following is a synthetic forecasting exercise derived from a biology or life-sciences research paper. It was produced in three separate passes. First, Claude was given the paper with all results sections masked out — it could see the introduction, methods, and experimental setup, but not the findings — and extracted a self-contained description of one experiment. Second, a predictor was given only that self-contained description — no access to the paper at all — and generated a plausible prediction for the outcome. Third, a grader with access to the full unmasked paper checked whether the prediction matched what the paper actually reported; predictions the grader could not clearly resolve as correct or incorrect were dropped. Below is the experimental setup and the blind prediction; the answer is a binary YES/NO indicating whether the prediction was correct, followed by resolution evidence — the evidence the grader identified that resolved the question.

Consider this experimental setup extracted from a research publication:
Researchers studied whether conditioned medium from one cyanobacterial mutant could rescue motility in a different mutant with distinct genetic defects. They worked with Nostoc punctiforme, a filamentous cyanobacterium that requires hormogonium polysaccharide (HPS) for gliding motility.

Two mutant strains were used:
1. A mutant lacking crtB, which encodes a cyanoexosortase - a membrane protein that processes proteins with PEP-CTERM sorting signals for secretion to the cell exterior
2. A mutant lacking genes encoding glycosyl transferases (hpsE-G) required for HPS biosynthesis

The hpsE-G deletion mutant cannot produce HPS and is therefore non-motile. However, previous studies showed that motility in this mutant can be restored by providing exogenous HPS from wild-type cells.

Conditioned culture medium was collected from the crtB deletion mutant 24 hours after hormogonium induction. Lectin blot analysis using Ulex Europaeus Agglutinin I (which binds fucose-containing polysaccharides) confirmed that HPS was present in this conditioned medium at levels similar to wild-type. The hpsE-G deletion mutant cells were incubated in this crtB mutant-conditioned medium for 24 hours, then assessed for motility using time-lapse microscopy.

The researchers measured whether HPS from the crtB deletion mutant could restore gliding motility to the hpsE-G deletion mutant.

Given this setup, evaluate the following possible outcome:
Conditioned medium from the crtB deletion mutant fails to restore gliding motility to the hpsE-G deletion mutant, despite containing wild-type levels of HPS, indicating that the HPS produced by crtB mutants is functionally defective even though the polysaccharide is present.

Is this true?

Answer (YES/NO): YES